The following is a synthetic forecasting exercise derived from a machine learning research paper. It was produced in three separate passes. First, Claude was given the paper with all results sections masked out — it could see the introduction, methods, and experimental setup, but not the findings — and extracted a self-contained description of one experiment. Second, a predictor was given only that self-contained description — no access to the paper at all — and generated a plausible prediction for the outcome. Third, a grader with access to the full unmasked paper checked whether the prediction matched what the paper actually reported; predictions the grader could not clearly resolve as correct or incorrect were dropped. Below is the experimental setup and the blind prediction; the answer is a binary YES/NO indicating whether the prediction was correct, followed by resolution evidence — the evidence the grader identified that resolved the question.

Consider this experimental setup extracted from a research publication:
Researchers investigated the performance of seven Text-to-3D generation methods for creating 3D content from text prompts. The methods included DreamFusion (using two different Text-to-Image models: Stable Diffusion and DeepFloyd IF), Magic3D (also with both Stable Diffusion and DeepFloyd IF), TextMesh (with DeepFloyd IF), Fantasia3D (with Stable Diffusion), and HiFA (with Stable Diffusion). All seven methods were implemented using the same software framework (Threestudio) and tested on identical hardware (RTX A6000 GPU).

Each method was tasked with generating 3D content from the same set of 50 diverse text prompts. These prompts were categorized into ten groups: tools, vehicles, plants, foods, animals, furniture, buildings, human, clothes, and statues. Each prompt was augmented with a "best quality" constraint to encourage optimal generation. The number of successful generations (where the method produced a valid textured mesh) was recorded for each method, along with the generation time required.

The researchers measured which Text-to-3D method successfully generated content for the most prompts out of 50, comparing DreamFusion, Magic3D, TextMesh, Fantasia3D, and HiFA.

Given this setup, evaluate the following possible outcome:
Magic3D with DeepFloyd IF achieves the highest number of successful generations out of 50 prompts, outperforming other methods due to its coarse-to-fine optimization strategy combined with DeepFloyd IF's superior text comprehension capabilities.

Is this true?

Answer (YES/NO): NO